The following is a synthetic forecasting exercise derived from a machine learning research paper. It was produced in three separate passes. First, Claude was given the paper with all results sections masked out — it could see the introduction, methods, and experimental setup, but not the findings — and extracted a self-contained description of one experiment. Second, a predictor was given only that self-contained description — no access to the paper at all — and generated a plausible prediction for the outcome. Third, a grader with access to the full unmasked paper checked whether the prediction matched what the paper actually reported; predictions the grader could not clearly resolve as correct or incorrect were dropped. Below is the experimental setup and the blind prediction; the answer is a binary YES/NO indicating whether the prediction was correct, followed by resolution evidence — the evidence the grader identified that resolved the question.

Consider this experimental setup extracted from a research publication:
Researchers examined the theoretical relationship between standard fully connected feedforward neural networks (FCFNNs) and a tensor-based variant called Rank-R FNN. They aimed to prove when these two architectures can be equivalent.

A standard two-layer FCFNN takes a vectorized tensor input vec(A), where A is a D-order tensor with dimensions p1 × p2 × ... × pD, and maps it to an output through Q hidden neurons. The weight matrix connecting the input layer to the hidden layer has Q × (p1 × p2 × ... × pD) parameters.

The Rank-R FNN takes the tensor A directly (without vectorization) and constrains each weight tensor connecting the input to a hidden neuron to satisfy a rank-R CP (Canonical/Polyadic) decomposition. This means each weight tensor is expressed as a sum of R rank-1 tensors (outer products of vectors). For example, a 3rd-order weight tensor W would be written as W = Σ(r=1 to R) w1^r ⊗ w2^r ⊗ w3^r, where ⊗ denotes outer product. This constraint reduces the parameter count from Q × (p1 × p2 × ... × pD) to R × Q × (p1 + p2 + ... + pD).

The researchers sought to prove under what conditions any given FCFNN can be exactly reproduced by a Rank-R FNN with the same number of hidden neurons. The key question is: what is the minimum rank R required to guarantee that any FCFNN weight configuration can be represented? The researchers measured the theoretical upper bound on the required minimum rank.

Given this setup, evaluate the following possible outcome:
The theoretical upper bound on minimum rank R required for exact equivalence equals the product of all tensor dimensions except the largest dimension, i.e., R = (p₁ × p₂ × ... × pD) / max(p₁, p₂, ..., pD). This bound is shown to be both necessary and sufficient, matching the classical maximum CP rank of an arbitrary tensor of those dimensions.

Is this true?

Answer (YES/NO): NO